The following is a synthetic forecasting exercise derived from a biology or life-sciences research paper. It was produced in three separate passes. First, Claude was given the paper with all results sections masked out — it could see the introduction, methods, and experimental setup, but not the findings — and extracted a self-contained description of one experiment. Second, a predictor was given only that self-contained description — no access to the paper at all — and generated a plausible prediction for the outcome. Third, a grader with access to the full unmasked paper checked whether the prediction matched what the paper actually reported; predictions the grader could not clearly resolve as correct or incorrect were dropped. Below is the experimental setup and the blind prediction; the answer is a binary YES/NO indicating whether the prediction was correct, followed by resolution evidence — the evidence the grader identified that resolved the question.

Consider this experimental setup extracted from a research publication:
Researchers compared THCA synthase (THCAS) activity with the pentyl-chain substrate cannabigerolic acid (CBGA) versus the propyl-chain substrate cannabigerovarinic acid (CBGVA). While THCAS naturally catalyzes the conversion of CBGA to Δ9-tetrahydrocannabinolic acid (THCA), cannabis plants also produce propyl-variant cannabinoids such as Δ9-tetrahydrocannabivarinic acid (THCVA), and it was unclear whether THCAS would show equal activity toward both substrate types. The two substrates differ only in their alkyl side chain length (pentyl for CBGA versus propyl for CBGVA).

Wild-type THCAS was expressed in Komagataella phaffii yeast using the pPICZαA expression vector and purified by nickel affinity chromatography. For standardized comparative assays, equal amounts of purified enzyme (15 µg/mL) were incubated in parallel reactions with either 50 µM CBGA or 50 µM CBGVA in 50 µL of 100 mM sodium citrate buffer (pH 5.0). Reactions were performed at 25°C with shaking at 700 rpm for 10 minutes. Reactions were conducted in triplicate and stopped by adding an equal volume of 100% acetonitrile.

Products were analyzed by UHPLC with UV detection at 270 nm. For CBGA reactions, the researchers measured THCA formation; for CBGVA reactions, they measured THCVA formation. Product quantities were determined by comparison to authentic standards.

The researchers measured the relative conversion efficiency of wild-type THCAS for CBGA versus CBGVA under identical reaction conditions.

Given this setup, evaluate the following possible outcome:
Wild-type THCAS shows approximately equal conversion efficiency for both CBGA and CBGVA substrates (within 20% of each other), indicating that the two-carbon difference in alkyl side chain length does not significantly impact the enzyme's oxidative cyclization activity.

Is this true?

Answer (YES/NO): NO